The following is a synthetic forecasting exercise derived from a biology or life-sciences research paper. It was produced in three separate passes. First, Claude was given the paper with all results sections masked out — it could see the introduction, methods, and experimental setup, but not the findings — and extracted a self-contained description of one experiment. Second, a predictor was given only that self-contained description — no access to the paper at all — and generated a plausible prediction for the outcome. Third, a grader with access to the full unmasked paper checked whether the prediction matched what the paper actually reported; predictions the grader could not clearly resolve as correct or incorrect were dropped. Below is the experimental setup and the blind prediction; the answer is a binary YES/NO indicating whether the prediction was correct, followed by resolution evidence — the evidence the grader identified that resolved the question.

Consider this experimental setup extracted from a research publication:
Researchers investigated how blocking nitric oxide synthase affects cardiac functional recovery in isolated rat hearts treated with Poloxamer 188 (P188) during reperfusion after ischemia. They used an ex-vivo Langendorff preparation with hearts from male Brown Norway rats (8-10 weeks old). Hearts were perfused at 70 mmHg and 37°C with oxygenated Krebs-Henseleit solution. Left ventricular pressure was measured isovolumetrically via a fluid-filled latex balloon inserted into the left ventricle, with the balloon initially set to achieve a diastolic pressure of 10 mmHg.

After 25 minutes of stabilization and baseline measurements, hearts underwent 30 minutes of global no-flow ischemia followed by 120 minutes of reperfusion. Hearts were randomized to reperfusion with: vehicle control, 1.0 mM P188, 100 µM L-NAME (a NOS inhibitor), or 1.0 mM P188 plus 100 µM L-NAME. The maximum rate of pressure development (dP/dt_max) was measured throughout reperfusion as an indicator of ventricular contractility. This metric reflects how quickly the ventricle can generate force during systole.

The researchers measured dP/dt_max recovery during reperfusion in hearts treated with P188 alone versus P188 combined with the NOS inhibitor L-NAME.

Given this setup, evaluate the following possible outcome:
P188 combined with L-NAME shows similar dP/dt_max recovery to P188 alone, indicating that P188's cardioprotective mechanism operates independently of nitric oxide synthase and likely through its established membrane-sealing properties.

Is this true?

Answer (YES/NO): NO